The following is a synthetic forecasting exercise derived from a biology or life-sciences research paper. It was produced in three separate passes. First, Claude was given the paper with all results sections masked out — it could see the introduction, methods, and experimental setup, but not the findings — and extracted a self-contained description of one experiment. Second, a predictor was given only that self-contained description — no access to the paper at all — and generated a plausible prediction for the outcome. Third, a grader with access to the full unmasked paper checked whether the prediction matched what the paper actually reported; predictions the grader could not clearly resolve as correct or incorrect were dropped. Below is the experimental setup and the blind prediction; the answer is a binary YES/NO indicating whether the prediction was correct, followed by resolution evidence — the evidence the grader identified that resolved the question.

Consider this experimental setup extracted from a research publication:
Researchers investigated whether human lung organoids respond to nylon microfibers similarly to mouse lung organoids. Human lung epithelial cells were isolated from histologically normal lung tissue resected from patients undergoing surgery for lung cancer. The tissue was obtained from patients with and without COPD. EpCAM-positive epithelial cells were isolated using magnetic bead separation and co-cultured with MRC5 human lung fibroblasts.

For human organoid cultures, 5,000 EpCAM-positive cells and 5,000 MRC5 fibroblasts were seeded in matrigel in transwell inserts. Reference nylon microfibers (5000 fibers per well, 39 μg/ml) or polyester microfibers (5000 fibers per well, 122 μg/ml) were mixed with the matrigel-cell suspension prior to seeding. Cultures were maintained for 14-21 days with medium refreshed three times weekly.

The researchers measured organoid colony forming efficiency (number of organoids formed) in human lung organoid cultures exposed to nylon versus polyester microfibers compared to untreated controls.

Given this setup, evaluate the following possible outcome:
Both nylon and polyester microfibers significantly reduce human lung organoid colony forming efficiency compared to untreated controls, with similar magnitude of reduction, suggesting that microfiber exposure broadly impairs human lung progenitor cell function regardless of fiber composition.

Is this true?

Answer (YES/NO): NO